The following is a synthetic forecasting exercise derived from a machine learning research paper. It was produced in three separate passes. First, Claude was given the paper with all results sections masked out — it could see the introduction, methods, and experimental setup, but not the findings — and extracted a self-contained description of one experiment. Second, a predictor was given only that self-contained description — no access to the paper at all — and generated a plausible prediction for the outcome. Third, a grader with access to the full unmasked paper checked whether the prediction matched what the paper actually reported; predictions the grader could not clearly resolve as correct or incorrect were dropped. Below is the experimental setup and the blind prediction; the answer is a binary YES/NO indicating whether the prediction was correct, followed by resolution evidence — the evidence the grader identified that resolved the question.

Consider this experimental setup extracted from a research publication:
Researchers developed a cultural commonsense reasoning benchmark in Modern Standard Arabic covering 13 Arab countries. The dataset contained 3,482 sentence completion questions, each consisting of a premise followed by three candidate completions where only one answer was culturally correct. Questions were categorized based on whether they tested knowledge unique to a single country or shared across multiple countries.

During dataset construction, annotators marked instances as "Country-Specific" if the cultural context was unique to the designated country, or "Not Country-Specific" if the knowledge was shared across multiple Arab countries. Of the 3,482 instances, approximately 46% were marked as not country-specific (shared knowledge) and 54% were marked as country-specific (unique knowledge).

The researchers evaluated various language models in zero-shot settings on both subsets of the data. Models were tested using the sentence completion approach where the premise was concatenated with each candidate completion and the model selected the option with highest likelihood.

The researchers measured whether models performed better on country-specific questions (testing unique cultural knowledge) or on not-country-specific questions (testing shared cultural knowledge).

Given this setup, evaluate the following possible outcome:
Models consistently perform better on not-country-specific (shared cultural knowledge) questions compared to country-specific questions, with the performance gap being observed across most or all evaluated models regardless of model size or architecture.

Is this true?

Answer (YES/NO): YES